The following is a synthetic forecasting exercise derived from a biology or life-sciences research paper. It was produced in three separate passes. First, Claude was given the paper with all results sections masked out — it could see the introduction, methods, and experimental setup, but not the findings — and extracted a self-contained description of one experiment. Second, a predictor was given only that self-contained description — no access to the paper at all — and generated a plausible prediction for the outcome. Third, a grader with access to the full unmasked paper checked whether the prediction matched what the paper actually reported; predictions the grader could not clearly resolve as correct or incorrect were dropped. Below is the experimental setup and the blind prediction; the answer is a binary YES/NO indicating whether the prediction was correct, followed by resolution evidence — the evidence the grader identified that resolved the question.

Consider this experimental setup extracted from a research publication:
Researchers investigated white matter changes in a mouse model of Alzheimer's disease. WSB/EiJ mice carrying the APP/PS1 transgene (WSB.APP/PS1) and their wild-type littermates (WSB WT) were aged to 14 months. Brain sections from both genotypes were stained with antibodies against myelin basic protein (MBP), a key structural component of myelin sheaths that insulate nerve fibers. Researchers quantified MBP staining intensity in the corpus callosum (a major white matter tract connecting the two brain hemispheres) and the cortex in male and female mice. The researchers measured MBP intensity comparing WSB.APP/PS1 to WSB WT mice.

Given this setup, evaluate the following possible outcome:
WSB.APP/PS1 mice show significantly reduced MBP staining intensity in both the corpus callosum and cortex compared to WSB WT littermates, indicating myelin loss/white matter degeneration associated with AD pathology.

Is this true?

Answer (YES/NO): NO